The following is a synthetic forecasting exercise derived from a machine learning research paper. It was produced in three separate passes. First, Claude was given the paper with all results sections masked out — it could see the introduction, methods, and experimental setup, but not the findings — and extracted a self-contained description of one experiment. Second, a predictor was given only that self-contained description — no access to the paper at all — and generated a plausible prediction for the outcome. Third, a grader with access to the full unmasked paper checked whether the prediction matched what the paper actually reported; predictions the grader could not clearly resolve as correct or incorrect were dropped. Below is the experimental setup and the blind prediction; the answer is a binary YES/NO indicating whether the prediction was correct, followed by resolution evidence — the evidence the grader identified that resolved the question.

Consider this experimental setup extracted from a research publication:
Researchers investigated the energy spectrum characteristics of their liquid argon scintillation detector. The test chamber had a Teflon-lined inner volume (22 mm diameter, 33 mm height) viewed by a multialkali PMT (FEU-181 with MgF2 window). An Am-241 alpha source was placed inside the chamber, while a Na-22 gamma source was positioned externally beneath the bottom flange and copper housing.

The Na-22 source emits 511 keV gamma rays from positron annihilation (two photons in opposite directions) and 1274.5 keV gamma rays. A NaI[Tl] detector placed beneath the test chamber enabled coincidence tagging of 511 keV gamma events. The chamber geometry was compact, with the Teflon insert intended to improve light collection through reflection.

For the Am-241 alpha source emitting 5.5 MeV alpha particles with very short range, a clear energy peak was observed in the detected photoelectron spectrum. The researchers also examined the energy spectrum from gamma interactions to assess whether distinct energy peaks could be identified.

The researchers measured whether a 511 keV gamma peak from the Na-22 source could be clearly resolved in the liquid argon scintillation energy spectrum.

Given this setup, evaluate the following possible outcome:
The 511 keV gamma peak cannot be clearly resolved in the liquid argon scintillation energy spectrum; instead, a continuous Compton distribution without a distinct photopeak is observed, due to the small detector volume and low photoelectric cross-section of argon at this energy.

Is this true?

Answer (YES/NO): NO